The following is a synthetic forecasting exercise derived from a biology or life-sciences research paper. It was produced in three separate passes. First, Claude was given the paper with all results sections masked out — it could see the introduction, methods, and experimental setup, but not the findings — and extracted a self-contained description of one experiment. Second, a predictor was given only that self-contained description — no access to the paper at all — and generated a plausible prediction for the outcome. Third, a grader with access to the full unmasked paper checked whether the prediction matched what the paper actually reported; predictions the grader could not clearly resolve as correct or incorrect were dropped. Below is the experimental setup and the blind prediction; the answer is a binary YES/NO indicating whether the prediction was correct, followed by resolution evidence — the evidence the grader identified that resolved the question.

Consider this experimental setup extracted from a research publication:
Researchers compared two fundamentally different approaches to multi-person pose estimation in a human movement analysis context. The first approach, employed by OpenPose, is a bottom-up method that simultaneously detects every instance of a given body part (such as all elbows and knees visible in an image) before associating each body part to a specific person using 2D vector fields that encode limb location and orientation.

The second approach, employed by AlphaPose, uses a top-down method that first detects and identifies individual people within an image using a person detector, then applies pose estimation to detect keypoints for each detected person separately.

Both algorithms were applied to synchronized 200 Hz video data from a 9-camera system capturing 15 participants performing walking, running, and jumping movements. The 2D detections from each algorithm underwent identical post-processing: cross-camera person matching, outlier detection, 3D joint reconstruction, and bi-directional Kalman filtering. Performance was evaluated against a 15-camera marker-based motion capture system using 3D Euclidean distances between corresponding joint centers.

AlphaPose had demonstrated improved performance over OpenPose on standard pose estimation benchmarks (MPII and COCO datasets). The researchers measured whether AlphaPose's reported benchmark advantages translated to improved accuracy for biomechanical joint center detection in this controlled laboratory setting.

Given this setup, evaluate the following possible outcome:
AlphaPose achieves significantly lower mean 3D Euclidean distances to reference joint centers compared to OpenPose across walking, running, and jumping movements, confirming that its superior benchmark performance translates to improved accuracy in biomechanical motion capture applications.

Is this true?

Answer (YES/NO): NO